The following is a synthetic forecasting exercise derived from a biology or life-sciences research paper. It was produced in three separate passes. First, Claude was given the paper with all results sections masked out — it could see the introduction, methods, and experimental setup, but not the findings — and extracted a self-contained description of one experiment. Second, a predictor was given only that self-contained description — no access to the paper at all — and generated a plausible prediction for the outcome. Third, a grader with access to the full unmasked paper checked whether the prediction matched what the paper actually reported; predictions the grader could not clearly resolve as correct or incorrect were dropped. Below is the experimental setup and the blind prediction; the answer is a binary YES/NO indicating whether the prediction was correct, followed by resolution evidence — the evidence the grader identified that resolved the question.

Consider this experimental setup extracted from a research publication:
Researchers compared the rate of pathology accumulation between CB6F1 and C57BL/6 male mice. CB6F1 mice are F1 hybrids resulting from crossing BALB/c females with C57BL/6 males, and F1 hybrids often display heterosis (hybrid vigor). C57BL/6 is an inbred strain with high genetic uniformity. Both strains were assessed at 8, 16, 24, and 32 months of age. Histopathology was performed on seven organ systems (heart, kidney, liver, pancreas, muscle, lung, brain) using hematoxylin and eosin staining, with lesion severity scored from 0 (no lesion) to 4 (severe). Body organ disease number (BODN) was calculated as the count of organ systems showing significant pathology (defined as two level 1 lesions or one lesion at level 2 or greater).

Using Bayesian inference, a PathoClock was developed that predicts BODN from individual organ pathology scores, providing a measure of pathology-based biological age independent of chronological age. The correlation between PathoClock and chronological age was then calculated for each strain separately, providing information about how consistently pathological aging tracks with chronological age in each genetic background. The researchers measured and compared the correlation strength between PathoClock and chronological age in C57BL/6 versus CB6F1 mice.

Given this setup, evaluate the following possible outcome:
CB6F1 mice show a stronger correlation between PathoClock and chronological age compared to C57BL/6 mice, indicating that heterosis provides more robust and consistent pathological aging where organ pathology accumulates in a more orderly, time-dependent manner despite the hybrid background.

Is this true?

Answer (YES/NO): YES